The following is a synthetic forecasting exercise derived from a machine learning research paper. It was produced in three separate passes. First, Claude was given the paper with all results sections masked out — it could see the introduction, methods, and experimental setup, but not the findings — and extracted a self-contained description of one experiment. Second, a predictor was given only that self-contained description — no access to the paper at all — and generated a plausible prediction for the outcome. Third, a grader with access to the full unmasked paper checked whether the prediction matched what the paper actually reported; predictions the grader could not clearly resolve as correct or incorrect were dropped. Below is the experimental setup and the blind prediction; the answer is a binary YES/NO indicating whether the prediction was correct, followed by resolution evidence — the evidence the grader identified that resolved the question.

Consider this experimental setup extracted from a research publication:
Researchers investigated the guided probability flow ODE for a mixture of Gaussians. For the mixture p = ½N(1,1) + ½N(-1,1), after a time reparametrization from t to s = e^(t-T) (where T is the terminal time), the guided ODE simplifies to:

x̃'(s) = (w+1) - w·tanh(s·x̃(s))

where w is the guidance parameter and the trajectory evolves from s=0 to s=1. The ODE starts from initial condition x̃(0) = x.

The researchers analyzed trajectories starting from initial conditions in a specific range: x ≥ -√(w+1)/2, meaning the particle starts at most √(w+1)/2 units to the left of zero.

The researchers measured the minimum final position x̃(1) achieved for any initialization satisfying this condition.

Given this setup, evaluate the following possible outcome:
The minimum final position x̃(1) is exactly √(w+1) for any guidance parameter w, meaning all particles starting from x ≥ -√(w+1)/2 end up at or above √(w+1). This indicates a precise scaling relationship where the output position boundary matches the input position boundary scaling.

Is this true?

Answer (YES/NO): NO